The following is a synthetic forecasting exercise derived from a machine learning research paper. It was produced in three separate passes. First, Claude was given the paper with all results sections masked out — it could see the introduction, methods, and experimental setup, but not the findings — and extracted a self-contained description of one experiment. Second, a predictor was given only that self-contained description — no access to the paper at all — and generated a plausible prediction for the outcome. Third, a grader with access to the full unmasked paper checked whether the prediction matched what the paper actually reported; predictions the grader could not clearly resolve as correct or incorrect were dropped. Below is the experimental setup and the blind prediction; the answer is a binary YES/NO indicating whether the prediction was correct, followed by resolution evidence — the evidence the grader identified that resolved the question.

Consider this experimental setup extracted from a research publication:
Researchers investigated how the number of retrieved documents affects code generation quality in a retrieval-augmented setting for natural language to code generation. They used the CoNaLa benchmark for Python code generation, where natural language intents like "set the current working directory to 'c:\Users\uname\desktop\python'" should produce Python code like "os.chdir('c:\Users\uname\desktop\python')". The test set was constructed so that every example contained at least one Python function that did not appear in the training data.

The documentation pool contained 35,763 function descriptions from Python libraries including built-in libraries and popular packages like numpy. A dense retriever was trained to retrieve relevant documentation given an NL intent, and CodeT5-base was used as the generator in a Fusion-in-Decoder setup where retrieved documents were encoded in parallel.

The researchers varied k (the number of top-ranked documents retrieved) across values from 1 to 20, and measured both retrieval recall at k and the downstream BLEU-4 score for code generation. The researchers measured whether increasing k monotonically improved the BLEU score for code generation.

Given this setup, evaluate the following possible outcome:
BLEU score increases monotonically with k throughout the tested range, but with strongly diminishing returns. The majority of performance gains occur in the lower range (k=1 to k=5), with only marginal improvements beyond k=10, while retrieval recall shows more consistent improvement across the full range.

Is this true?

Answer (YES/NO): NO